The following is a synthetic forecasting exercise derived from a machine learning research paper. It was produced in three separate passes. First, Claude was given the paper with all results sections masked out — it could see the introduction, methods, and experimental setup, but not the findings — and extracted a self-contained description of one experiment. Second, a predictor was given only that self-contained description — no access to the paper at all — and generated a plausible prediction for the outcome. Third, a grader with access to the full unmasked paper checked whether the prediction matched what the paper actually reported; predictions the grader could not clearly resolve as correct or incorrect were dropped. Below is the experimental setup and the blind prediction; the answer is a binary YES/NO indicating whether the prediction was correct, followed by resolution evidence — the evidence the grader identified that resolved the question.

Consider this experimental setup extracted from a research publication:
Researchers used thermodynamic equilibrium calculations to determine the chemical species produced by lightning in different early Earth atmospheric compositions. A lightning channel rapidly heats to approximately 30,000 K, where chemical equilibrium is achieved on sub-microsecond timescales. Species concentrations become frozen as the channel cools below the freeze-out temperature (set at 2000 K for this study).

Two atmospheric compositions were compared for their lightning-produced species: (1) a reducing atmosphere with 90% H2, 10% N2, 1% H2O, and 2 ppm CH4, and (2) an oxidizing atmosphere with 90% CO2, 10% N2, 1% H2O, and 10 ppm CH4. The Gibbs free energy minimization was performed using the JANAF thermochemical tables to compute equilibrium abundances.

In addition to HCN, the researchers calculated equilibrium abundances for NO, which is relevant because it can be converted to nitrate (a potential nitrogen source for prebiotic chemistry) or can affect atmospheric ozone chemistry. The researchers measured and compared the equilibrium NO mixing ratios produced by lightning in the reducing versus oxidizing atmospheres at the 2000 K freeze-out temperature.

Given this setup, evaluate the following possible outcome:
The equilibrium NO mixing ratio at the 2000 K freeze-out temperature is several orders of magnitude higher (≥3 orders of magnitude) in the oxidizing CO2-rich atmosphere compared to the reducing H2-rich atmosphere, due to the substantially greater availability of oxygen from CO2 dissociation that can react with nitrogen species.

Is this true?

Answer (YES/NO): YES